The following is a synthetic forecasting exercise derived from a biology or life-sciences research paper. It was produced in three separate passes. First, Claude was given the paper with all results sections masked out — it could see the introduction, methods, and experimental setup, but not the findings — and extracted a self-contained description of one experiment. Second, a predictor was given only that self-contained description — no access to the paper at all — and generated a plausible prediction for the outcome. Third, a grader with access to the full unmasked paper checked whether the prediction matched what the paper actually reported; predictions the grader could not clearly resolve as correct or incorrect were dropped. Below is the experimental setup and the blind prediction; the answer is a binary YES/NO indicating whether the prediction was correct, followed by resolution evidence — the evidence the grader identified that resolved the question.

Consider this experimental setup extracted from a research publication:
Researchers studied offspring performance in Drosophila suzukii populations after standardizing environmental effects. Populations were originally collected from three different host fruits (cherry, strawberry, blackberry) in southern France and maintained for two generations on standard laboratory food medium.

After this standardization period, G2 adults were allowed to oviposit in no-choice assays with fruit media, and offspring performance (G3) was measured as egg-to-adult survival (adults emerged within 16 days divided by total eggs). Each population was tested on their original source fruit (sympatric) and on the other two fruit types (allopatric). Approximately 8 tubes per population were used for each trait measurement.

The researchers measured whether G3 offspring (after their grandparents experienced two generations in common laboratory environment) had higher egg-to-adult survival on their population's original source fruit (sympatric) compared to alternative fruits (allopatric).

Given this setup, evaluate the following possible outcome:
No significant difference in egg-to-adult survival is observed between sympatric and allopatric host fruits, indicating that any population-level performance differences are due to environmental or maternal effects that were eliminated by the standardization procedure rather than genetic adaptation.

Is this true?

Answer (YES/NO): NO